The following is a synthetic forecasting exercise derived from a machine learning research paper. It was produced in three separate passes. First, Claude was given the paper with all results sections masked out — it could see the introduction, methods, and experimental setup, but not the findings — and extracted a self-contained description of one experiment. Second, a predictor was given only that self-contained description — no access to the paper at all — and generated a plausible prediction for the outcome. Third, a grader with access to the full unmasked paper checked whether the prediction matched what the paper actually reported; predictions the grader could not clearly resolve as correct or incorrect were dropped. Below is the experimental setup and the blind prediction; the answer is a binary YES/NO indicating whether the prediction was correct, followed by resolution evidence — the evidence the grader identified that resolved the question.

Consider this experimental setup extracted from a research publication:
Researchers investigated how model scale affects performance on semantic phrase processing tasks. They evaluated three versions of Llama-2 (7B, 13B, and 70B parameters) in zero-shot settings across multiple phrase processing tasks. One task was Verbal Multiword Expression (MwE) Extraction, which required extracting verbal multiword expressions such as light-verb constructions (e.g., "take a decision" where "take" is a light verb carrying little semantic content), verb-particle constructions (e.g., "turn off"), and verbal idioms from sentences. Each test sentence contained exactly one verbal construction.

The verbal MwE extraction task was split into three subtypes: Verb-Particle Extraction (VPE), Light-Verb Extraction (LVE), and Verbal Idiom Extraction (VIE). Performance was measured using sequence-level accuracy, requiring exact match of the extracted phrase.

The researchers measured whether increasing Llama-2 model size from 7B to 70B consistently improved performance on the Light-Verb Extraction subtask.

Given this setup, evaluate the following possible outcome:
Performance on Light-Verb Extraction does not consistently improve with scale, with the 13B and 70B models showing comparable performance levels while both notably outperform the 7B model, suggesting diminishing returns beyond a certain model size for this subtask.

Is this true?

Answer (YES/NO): NO